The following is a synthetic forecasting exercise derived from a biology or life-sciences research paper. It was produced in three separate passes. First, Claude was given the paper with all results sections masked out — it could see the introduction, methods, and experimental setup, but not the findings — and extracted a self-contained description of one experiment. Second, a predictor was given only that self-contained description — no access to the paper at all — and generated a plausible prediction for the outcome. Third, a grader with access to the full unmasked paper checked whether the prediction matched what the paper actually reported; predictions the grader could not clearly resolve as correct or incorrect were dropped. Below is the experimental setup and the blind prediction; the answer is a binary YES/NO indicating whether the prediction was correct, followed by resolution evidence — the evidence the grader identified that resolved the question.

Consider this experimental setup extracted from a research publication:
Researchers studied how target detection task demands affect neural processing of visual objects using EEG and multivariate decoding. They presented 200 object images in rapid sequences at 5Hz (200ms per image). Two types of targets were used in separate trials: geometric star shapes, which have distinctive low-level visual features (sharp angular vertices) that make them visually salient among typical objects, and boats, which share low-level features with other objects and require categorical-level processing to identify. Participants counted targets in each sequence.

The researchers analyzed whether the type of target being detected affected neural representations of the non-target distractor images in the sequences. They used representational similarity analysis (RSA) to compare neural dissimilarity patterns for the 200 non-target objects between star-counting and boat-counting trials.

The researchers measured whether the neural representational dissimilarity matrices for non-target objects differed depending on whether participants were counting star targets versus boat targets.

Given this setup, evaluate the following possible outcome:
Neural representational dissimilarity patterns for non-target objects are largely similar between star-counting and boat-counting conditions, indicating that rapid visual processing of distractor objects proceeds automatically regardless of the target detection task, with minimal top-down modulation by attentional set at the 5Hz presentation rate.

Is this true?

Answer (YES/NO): YES